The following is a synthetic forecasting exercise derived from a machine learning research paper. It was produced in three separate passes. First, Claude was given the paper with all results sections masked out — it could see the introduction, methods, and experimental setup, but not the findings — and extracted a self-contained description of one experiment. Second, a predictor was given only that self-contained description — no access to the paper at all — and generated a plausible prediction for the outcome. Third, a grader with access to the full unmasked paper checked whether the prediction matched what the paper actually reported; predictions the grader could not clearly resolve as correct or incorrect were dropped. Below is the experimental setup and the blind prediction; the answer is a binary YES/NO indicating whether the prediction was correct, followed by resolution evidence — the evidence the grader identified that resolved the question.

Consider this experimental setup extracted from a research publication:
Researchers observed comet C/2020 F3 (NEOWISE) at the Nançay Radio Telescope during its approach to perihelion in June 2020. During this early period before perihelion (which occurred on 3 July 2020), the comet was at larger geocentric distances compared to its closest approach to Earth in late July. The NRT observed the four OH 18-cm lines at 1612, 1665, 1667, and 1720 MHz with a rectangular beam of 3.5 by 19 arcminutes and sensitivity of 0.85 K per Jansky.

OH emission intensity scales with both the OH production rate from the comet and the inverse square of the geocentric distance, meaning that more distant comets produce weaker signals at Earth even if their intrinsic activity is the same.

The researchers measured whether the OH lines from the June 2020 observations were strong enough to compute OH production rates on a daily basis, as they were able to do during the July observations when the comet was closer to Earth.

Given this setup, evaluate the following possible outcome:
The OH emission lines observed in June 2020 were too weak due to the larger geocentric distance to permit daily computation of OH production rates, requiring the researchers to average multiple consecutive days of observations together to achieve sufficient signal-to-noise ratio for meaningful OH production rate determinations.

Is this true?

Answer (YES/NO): YES